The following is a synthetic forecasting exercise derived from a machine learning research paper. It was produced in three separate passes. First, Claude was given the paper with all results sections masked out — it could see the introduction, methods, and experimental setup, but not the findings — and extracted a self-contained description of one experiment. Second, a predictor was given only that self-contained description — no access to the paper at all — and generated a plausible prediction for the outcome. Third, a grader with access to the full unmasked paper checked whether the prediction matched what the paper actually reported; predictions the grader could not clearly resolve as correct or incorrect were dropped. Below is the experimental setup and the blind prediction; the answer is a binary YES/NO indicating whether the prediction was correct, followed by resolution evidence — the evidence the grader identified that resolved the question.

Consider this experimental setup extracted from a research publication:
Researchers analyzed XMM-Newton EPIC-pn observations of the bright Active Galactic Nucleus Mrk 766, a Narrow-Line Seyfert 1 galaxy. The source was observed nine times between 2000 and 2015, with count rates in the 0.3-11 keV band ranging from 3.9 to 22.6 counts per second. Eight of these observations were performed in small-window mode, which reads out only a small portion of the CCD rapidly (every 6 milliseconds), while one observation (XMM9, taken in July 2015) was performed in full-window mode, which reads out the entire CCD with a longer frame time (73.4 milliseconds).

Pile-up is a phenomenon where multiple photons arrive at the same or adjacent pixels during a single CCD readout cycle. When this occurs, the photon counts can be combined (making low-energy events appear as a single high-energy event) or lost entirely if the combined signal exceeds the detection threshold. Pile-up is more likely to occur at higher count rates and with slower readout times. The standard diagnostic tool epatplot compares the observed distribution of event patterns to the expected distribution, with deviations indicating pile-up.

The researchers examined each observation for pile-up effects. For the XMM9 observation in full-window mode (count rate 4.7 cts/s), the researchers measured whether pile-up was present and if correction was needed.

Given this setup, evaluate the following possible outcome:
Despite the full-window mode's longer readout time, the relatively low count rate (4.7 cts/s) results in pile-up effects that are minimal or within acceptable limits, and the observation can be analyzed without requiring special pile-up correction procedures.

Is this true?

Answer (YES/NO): NO